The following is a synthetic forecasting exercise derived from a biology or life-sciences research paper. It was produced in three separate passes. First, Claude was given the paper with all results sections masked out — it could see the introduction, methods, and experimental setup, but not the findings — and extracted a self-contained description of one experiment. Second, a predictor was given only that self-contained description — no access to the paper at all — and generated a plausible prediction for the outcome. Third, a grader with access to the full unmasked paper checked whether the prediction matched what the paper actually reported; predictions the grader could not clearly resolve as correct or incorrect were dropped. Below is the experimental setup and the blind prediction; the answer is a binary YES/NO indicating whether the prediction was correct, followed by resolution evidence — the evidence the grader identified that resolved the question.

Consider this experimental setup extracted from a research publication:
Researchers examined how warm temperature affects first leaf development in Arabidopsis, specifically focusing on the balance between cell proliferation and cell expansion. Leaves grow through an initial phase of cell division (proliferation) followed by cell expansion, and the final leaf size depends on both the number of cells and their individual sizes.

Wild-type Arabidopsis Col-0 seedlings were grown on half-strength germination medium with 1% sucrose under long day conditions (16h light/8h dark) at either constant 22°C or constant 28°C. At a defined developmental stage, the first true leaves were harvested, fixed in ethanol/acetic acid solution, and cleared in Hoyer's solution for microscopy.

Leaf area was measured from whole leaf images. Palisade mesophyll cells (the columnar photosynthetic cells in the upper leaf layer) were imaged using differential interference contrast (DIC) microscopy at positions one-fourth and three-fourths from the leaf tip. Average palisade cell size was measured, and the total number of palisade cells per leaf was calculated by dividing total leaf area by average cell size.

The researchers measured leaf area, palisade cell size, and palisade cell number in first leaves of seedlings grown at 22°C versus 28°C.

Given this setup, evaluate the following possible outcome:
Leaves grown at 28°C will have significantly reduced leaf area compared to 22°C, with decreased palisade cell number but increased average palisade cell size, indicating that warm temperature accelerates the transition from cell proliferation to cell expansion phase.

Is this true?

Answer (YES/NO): NO